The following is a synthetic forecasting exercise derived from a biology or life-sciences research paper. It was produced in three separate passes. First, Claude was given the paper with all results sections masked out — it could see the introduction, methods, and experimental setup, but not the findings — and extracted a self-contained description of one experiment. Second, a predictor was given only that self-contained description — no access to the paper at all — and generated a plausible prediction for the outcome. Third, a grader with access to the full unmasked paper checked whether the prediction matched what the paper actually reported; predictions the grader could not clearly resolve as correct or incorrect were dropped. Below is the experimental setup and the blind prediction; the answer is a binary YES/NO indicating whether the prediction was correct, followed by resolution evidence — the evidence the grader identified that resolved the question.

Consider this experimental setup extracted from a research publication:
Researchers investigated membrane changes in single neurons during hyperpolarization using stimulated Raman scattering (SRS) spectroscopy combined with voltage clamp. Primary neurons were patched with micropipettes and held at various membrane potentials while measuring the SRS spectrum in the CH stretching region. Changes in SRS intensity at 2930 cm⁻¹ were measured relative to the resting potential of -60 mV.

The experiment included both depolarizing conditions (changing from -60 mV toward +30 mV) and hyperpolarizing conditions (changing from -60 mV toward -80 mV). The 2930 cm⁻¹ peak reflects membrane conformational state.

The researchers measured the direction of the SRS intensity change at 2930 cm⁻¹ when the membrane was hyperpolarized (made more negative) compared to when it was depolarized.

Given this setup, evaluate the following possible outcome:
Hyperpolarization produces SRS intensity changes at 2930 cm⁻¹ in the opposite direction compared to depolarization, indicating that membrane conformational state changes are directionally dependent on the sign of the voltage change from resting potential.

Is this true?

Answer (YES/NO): YES